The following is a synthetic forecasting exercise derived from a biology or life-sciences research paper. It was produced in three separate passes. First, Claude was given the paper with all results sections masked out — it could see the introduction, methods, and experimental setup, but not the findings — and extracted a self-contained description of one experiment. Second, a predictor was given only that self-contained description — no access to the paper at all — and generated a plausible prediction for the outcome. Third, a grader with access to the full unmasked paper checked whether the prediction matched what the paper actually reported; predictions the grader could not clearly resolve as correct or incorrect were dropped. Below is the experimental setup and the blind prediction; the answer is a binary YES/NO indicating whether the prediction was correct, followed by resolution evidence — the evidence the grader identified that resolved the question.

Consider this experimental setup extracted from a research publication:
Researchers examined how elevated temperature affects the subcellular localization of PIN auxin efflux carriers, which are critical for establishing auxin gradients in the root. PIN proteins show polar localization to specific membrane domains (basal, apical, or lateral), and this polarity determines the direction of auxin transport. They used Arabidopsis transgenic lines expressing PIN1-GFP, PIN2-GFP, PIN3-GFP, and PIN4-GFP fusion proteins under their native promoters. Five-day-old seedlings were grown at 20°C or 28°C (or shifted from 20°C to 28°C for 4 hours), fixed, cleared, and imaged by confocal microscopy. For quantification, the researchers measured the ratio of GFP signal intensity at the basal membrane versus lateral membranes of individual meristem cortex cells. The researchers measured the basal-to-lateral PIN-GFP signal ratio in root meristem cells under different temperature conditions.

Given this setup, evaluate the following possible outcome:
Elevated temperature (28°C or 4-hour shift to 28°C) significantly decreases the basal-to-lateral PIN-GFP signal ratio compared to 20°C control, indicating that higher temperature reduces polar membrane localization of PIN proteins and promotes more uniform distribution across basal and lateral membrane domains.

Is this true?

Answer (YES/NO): NO